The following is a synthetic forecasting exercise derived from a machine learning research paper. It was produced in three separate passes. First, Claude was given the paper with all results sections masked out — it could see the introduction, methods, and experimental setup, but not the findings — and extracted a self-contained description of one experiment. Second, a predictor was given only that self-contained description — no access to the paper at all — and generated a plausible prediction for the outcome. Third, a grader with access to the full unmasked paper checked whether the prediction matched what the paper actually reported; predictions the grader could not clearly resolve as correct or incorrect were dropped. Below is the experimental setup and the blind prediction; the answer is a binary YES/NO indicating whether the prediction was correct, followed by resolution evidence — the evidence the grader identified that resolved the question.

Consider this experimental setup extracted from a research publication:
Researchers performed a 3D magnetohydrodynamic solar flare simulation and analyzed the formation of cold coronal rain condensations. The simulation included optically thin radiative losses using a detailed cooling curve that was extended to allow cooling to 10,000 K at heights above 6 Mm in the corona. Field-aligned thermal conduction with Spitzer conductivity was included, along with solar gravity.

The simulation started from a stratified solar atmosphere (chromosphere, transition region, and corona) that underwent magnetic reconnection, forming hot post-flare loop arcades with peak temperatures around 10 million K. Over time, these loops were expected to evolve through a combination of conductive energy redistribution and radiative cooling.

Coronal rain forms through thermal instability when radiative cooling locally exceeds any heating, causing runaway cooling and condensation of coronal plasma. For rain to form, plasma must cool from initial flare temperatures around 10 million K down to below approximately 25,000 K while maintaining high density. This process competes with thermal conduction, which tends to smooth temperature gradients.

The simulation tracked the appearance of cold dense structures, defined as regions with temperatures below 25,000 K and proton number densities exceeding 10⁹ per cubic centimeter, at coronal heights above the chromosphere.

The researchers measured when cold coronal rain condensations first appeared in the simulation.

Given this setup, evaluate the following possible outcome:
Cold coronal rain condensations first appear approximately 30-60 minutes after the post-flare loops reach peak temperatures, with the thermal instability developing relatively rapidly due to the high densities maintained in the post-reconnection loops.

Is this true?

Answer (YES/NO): NO